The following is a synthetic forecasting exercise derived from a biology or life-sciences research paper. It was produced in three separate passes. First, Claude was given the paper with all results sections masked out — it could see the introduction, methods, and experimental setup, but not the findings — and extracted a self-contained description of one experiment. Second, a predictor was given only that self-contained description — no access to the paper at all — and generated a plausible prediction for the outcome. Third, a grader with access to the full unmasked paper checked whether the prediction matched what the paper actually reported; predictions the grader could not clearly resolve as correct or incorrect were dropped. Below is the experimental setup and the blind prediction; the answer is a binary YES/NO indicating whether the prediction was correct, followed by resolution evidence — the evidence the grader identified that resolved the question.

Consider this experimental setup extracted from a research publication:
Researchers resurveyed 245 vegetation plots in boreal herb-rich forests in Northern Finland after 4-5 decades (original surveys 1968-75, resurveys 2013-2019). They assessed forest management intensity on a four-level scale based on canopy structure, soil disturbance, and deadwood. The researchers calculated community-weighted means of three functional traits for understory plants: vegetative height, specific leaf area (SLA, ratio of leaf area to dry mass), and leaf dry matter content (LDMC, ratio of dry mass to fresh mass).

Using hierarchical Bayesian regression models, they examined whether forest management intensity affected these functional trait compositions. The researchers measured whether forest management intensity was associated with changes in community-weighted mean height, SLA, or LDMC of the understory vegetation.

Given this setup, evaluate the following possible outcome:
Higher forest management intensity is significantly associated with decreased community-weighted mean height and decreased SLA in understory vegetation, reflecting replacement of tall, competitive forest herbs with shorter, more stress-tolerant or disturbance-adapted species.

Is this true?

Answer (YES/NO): NO